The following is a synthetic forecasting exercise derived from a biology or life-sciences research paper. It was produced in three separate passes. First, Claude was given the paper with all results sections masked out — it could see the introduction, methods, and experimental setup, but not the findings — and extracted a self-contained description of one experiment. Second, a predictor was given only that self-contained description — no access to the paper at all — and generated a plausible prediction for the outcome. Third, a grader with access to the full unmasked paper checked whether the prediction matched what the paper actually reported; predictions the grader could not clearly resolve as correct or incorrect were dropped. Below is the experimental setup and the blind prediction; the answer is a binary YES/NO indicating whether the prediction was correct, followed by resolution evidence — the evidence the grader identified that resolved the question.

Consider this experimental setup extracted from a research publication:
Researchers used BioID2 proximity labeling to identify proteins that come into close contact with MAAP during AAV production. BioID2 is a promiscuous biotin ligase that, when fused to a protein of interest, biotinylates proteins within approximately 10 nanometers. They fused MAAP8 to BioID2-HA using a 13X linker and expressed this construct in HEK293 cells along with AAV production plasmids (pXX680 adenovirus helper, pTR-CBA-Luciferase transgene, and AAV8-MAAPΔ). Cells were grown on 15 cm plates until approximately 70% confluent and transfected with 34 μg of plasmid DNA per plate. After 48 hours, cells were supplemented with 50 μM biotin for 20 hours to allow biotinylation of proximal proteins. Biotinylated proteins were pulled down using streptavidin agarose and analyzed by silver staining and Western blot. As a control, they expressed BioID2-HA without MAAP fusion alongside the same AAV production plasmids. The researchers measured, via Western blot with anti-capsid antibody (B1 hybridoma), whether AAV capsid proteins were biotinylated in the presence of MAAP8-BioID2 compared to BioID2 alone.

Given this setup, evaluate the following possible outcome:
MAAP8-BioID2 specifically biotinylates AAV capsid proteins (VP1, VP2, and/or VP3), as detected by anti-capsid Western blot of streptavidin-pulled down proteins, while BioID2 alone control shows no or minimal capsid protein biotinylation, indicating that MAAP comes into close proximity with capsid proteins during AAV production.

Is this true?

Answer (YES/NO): YES